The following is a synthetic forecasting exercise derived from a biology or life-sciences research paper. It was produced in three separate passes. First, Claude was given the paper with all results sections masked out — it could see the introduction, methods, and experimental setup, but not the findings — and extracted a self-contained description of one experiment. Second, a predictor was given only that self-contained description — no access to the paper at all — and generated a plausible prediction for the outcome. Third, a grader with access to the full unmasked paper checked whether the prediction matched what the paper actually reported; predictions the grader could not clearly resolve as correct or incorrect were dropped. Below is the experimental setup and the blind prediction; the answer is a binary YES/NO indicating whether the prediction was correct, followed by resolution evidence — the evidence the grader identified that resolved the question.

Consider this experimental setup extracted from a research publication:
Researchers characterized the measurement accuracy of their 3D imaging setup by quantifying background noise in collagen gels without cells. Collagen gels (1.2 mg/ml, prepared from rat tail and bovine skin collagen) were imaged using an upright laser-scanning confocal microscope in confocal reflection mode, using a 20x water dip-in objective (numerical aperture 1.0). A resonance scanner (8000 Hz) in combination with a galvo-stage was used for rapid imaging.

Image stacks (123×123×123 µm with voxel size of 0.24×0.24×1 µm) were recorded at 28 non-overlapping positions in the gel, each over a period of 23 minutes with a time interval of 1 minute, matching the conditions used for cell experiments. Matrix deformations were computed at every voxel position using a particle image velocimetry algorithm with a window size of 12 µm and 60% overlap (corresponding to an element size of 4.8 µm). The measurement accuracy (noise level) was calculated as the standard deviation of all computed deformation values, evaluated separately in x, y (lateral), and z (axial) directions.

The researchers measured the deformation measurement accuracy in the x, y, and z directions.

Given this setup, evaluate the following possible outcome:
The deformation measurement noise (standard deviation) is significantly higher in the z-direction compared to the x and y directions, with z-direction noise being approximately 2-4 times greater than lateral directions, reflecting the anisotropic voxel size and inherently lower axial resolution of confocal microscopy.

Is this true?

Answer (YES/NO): YES